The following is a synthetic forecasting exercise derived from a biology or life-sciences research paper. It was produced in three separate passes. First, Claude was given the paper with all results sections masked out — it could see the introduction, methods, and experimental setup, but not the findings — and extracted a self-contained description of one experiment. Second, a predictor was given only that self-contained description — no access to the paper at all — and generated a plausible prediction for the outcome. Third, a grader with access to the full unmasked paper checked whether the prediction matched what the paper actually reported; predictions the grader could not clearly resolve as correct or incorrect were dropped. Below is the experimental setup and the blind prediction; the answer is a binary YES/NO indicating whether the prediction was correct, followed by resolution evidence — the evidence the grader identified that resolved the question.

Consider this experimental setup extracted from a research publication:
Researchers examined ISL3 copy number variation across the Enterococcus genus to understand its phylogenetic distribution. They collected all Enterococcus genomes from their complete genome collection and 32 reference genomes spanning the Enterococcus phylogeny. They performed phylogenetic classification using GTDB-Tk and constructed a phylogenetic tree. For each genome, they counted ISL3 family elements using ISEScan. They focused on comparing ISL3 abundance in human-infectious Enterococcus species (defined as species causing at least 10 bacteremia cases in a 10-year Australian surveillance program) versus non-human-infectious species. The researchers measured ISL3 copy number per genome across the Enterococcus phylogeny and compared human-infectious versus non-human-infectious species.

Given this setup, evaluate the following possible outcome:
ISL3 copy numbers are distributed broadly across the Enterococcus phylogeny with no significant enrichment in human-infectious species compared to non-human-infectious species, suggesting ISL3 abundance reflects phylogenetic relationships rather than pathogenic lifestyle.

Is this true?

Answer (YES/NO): NO